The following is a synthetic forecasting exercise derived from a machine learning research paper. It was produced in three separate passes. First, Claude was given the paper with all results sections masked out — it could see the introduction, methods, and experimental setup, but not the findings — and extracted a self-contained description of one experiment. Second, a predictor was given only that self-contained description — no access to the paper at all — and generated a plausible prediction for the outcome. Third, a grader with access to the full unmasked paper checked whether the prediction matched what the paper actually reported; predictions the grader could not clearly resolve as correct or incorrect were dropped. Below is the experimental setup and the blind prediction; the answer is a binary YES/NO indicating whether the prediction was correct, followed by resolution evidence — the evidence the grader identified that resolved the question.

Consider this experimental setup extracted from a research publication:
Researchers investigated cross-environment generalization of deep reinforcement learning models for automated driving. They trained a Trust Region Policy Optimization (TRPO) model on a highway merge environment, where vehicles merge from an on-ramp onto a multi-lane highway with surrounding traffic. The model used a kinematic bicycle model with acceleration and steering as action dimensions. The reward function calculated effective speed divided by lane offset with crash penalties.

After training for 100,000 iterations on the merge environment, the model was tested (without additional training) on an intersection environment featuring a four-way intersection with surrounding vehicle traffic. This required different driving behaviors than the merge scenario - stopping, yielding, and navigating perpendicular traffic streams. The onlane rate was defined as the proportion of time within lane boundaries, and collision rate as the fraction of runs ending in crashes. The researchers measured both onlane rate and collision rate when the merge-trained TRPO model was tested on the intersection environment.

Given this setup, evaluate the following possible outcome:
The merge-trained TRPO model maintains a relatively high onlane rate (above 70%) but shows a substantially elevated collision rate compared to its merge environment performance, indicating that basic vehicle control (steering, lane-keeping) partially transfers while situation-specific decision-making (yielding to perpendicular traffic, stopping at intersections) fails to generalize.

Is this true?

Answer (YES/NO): NO